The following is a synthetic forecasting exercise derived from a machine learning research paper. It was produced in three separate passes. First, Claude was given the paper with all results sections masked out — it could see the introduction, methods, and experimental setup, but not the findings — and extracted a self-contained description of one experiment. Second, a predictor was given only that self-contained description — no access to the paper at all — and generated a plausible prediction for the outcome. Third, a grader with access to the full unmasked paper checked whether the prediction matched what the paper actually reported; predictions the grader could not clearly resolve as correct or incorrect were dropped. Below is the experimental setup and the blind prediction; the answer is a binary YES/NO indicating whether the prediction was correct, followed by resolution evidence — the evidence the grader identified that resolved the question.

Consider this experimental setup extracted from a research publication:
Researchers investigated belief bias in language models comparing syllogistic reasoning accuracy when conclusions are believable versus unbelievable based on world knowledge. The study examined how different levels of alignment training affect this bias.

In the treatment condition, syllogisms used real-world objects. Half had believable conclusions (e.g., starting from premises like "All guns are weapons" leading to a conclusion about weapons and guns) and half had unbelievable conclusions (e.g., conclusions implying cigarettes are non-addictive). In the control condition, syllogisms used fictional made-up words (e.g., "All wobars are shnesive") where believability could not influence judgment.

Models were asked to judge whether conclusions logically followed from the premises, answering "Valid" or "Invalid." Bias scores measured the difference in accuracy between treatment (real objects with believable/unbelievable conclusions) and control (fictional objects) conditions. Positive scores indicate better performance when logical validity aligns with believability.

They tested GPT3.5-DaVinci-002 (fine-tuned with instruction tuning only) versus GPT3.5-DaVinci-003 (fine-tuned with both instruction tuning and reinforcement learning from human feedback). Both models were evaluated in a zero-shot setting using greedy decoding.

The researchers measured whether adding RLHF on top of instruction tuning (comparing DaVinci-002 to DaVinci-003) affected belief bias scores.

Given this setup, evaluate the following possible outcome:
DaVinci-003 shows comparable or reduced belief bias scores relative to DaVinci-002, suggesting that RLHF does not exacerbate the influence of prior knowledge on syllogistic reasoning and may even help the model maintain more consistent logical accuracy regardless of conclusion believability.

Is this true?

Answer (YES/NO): NO